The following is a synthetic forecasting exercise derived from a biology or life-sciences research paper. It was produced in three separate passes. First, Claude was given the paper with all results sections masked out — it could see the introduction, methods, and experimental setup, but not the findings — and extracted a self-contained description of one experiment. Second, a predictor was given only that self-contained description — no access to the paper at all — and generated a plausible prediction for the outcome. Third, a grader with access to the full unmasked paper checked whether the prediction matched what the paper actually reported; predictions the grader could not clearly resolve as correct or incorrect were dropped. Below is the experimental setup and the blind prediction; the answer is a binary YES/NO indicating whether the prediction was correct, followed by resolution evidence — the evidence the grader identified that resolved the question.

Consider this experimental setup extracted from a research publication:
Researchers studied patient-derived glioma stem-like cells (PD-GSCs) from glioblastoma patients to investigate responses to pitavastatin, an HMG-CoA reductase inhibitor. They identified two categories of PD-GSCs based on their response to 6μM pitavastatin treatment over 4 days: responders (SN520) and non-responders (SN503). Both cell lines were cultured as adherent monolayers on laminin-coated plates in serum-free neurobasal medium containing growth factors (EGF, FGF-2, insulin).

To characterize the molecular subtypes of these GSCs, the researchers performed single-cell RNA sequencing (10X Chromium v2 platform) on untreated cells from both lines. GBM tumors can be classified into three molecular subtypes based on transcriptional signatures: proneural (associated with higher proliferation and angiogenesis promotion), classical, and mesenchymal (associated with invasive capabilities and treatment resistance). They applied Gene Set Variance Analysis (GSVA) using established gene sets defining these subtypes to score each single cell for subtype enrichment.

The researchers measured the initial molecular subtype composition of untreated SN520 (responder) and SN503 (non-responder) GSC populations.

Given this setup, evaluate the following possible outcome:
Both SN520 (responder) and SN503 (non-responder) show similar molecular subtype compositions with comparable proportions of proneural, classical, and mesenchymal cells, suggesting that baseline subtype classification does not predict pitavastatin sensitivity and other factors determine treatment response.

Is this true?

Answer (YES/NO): NO